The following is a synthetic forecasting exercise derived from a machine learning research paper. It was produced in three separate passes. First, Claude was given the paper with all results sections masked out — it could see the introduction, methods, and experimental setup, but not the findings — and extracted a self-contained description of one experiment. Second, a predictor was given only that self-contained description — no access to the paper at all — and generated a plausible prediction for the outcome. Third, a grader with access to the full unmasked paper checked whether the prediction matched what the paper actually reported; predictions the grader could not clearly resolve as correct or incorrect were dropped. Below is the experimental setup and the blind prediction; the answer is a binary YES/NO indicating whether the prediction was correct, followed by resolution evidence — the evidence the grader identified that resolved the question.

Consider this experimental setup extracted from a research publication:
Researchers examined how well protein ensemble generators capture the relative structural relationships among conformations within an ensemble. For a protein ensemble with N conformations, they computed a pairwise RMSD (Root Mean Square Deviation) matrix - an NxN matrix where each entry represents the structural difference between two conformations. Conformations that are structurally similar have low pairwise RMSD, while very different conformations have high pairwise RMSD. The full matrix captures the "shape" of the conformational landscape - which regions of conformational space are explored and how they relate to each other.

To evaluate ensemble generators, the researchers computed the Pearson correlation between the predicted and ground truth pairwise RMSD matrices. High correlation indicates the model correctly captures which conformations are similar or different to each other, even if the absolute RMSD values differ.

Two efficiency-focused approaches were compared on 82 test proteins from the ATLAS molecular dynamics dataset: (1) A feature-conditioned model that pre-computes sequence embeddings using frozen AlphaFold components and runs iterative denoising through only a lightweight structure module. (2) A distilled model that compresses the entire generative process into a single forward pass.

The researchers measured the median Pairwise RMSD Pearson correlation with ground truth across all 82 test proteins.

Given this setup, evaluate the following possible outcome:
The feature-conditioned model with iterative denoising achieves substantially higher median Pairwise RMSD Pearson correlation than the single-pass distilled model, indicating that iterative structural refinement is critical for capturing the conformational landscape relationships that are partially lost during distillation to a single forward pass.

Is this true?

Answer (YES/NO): YES